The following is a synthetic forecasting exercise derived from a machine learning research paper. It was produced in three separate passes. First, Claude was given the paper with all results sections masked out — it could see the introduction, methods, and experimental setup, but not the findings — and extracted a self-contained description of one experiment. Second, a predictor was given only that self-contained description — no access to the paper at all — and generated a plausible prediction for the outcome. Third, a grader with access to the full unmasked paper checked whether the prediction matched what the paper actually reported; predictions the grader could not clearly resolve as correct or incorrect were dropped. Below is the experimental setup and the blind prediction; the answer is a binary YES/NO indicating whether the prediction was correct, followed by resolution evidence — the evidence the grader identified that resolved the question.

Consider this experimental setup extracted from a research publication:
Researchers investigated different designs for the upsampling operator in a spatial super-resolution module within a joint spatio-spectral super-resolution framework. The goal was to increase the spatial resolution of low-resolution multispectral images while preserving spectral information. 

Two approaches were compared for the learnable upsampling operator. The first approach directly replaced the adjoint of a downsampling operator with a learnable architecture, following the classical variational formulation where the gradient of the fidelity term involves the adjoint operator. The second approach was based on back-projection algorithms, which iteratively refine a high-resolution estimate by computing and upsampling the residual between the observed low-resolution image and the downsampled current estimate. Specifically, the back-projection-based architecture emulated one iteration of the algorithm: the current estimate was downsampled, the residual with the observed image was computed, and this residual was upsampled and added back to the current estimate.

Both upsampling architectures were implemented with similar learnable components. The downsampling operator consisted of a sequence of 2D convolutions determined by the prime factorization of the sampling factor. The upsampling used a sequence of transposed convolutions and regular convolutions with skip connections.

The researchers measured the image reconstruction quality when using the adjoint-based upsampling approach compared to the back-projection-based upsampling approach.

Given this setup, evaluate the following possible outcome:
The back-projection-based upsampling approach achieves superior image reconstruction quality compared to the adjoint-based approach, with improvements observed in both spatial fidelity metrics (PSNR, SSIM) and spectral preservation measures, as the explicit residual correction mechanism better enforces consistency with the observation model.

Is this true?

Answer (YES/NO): YES